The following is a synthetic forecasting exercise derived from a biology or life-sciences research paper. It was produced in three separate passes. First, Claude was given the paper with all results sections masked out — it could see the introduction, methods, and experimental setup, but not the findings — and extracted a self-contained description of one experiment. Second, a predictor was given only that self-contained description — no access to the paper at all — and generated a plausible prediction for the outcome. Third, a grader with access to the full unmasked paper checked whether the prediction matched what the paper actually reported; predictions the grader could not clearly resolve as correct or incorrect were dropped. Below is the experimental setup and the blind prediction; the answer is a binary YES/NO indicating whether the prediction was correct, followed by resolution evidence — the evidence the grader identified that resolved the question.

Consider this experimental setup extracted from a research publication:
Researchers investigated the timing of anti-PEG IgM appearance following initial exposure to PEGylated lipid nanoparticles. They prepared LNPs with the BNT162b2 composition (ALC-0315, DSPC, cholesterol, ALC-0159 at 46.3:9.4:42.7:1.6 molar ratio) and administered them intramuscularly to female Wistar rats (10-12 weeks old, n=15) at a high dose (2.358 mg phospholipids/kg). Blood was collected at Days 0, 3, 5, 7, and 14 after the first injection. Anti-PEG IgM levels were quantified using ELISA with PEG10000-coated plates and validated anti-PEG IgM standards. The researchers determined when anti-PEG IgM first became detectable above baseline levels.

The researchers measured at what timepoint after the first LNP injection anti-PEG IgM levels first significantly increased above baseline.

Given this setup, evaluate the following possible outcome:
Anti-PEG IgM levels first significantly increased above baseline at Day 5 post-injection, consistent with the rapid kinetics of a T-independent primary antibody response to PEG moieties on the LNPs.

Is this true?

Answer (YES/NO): YES